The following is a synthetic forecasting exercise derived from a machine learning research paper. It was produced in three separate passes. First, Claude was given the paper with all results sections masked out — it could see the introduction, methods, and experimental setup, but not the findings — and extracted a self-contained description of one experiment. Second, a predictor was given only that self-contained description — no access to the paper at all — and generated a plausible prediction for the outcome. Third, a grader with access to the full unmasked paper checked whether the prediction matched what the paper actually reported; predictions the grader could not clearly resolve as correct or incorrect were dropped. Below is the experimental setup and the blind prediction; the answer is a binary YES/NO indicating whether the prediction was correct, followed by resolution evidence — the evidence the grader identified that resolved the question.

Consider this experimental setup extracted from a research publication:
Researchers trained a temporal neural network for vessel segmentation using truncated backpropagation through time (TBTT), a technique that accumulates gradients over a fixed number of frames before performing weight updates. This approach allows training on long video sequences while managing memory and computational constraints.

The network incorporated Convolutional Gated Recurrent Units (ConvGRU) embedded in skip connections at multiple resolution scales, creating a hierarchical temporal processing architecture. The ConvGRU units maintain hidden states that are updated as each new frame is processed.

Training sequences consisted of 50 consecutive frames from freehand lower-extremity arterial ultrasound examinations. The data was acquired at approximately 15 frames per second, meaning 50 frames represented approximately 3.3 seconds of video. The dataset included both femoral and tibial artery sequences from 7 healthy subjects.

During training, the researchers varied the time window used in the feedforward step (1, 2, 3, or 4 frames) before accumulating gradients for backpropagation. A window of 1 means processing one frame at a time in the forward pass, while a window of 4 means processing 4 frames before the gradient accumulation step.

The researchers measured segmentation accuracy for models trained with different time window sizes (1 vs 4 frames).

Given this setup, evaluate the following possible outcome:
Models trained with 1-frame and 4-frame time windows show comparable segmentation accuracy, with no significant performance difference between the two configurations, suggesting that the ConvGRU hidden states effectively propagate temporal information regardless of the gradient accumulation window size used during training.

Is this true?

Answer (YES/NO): NO